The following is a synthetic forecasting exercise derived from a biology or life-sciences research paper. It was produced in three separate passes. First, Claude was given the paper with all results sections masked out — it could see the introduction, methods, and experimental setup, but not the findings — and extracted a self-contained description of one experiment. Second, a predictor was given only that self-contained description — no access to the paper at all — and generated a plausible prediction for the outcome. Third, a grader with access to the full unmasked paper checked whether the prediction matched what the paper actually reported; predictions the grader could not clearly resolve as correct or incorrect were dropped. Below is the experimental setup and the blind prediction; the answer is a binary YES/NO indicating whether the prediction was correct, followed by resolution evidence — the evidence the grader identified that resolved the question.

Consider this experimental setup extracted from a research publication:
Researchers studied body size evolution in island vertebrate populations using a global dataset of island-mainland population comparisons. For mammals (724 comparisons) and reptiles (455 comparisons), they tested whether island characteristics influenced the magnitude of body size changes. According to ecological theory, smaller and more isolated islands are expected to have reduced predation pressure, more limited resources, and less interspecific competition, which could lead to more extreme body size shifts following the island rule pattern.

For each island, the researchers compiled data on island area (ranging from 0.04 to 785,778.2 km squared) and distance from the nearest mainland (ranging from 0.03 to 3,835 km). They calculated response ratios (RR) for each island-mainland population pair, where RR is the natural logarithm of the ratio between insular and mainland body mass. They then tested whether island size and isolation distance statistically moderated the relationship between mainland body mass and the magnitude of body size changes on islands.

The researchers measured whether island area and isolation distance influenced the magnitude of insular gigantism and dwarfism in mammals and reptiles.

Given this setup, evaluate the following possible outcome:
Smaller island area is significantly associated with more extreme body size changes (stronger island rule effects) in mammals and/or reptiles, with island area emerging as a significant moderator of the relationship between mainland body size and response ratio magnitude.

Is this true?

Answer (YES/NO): YES